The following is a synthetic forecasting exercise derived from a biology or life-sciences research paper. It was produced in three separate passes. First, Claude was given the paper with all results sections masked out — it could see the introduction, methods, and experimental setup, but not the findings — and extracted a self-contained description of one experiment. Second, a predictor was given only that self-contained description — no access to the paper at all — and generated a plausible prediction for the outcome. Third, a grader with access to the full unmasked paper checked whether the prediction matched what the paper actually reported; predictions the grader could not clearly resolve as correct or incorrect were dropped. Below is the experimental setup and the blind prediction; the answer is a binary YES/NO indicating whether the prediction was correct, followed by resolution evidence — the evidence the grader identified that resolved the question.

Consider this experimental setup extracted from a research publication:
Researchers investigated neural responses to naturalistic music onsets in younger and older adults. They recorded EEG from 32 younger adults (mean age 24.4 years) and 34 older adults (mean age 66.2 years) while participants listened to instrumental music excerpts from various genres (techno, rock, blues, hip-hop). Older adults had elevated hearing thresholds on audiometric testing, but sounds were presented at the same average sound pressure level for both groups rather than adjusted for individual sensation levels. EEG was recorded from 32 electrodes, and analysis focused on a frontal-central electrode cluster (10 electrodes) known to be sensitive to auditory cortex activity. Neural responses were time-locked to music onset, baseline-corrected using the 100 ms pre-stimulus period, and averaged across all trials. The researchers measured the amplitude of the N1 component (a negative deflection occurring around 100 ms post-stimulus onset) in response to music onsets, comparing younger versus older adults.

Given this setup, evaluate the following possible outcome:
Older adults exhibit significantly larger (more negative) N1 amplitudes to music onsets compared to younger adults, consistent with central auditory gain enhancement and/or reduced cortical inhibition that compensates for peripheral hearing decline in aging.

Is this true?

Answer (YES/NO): YES